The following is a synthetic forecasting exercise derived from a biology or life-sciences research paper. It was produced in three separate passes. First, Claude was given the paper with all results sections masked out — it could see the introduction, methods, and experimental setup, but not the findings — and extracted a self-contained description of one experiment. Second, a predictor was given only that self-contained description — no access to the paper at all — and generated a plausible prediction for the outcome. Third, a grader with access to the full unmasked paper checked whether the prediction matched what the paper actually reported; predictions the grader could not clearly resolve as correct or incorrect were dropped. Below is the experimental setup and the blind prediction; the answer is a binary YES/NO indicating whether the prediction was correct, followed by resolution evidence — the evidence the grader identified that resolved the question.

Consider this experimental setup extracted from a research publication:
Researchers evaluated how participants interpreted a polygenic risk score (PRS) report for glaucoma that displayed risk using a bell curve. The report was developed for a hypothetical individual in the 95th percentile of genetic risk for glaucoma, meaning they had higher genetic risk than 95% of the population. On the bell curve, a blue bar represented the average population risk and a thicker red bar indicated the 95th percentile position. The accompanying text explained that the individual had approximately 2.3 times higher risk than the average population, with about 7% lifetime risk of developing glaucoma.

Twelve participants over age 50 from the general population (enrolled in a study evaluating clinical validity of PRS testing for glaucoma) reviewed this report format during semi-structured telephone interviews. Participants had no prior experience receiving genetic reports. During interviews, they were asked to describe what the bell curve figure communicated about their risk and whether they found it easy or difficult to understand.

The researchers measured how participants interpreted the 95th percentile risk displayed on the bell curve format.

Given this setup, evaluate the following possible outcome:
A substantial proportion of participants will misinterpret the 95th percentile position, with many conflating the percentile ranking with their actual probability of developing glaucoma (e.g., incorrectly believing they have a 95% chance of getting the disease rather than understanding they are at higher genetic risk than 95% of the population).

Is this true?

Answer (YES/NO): YES